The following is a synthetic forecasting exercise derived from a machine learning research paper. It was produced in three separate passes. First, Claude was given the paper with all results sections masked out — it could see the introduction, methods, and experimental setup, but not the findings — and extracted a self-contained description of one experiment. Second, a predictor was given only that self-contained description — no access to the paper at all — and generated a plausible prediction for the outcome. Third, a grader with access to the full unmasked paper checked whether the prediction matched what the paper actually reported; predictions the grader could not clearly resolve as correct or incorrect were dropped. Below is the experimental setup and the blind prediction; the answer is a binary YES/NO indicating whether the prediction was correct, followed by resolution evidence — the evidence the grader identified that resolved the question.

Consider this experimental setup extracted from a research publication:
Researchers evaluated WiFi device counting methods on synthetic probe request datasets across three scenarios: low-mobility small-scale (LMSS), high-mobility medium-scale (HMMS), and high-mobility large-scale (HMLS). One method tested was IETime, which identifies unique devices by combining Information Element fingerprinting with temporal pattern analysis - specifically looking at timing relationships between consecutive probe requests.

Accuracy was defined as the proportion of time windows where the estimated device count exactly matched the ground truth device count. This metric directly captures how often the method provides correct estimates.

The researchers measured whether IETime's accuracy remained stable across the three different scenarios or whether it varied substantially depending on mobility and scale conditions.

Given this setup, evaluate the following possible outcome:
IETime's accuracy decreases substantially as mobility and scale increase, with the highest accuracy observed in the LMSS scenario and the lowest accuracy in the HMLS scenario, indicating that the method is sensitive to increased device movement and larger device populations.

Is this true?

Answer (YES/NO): NO